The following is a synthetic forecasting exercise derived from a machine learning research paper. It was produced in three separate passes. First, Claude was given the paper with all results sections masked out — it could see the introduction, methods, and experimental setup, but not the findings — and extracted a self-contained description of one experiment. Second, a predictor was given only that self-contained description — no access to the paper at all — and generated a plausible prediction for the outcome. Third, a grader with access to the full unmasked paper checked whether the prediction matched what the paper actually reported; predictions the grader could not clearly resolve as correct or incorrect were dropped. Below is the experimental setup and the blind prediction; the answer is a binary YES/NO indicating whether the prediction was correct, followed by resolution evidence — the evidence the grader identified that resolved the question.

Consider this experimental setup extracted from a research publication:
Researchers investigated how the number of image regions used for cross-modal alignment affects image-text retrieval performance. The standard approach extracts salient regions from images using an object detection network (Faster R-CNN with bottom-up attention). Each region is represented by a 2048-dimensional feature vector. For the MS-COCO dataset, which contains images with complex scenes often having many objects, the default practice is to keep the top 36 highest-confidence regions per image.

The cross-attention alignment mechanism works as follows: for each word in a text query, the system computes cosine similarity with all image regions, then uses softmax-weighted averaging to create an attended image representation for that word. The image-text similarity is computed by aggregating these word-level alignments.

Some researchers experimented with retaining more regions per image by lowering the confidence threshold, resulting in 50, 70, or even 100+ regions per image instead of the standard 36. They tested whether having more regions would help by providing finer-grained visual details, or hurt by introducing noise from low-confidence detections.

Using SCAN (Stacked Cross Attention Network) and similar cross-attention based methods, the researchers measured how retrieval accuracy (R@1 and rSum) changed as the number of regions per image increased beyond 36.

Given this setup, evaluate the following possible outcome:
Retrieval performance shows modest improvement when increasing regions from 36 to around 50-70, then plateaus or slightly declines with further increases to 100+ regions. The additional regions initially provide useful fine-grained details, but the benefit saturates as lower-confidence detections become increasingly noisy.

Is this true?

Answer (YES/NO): NO